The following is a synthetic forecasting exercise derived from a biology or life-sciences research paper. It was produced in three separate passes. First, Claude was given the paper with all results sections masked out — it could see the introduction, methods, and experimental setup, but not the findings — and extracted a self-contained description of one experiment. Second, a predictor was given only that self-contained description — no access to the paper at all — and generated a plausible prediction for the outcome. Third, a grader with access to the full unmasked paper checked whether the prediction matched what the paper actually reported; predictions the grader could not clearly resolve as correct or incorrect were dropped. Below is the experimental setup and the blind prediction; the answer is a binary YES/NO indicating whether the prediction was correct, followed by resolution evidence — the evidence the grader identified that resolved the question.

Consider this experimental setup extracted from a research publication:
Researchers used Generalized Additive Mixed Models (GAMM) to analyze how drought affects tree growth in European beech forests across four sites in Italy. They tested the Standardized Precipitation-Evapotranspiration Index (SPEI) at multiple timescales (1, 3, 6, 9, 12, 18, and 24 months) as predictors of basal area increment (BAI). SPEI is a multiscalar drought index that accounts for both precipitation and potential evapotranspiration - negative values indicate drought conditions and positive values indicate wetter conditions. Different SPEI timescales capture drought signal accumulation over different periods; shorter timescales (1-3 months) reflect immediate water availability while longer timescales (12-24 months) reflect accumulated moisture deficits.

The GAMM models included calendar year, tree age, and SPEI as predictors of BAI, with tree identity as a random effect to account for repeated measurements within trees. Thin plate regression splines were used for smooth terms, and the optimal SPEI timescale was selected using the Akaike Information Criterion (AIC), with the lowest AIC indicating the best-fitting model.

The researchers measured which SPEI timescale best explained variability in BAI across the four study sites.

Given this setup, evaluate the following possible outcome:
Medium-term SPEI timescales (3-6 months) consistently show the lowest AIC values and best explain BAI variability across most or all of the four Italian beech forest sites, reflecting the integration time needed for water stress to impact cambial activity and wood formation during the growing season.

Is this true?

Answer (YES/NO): NO